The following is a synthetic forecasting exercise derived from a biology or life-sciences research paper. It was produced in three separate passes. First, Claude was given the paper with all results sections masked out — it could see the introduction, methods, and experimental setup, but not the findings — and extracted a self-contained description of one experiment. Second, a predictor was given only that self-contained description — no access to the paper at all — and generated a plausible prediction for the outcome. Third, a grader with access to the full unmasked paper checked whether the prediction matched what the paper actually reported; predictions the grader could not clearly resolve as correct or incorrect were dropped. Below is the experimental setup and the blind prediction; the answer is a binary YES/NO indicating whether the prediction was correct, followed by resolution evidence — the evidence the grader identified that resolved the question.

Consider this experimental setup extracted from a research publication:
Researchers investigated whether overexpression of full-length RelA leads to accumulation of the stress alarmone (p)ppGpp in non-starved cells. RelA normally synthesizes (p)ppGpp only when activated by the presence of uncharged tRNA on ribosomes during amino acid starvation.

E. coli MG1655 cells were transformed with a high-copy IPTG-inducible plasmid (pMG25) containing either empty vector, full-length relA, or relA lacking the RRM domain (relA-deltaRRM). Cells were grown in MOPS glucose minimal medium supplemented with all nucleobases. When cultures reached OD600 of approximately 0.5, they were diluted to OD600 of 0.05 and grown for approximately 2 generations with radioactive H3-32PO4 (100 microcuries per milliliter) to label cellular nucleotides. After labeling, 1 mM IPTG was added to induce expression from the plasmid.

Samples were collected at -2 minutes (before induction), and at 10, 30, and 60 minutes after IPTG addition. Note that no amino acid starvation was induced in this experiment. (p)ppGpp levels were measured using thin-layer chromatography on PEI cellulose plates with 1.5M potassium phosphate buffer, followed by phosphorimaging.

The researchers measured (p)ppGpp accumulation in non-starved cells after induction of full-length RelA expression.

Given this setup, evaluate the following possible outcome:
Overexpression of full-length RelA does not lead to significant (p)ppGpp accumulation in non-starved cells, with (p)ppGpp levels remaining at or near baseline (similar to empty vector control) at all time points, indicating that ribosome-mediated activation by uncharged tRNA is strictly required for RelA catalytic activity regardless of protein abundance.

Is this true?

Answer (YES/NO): NO